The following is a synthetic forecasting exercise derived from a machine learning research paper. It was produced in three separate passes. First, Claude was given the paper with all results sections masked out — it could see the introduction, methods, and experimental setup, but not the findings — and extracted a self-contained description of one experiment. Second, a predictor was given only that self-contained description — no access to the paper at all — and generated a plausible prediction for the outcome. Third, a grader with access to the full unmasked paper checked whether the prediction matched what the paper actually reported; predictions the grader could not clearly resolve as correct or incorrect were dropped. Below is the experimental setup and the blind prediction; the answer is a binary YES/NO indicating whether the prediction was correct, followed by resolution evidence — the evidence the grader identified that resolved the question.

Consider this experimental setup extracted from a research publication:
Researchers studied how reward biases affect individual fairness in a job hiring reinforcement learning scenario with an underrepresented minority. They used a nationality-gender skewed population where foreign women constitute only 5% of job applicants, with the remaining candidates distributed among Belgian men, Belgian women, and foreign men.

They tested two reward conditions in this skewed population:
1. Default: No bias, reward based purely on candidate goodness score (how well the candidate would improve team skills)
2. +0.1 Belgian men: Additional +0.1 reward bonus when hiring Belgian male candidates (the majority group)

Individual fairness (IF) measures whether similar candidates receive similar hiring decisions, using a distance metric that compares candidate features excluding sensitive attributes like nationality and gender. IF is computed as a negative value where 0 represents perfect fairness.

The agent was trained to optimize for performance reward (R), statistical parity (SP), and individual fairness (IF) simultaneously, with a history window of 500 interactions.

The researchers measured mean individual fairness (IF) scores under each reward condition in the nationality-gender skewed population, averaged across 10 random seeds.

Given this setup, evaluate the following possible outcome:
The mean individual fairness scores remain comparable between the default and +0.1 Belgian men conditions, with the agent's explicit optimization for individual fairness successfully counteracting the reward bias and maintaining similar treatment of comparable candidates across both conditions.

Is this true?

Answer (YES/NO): NO